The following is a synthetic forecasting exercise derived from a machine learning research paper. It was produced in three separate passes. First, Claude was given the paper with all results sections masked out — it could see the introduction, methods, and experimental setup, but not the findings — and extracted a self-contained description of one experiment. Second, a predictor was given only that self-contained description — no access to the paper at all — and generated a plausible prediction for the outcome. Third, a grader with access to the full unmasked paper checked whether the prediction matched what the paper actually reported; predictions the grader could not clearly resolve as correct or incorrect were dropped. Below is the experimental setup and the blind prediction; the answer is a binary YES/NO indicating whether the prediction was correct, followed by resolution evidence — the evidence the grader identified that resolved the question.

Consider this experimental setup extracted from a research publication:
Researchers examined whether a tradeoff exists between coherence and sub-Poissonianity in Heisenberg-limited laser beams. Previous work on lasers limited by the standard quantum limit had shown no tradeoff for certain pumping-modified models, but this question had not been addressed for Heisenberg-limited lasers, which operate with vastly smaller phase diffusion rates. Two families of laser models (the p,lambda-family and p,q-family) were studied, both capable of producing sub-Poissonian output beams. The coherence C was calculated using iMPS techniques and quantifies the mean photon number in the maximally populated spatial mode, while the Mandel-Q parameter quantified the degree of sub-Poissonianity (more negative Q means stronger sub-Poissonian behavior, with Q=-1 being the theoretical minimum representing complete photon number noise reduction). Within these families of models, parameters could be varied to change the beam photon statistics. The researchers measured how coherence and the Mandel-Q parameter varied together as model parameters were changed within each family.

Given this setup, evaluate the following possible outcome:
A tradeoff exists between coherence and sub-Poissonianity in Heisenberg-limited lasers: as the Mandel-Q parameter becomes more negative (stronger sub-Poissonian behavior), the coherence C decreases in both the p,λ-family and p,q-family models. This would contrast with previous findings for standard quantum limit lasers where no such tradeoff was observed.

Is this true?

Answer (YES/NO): NO